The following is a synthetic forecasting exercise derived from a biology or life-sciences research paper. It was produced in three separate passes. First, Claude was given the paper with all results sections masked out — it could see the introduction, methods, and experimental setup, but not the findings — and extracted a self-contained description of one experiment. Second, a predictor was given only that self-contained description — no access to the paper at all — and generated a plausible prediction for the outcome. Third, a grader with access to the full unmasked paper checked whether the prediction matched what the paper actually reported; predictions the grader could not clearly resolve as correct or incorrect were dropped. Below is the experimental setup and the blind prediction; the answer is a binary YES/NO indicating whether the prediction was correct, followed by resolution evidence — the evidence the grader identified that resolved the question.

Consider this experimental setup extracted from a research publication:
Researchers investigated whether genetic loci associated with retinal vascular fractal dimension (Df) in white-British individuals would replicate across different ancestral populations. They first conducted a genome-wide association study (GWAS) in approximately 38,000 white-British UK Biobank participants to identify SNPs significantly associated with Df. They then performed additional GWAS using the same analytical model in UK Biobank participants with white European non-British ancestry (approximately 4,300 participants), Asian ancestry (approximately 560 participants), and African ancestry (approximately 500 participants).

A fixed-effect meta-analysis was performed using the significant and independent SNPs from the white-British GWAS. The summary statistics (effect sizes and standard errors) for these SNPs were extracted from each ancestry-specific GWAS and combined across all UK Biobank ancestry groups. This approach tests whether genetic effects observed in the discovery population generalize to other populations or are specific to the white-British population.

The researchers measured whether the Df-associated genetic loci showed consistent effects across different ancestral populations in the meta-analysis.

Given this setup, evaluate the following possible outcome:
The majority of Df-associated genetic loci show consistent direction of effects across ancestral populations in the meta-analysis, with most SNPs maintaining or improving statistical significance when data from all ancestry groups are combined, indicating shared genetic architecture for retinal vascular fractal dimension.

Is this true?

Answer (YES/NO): NO